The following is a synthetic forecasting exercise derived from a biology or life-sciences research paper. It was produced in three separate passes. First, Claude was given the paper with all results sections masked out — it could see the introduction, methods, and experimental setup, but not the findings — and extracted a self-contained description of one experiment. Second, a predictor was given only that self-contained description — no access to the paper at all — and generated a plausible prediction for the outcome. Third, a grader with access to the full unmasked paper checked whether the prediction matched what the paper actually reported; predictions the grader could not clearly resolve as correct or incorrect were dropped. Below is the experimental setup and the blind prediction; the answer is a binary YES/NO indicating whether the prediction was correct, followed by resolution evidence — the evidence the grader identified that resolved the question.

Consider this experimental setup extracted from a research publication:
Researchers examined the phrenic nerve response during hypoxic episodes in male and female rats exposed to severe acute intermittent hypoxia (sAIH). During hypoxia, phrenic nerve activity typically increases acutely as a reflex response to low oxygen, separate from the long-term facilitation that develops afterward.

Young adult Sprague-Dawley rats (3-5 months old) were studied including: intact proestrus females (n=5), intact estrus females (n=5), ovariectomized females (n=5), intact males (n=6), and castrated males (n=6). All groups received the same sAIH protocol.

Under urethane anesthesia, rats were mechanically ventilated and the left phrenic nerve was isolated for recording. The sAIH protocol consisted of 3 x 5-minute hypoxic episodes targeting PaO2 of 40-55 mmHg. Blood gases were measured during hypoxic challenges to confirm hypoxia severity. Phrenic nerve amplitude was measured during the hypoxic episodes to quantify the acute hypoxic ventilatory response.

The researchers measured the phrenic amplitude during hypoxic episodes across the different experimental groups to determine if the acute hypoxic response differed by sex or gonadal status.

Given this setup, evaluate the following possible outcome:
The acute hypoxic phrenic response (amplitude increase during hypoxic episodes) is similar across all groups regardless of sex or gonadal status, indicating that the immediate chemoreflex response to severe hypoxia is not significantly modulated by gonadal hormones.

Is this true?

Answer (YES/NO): NO